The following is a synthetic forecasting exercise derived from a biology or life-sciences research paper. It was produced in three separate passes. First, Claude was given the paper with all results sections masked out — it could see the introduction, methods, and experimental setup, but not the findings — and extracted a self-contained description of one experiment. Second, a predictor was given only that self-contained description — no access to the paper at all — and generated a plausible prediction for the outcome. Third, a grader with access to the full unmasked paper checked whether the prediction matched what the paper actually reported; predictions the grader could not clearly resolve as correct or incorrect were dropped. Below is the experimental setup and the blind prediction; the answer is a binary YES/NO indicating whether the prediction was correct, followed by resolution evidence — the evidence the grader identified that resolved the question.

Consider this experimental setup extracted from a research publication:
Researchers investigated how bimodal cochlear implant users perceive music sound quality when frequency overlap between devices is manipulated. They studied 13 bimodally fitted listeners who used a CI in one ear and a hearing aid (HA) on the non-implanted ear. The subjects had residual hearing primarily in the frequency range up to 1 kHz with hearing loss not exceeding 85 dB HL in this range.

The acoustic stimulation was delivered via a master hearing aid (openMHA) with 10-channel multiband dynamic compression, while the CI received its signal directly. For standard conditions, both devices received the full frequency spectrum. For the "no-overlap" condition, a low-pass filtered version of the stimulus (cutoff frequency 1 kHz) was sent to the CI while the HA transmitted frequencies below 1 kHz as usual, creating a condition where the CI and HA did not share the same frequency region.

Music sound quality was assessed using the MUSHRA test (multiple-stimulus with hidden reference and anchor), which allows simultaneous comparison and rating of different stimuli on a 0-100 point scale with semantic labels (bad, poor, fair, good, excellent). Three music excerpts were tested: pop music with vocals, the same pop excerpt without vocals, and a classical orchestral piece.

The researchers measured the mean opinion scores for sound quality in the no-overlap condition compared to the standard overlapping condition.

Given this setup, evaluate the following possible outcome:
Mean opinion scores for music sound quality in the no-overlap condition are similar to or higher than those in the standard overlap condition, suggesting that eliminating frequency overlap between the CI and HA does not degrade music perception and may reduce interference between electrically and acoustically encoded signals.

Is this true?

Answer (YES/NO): NO